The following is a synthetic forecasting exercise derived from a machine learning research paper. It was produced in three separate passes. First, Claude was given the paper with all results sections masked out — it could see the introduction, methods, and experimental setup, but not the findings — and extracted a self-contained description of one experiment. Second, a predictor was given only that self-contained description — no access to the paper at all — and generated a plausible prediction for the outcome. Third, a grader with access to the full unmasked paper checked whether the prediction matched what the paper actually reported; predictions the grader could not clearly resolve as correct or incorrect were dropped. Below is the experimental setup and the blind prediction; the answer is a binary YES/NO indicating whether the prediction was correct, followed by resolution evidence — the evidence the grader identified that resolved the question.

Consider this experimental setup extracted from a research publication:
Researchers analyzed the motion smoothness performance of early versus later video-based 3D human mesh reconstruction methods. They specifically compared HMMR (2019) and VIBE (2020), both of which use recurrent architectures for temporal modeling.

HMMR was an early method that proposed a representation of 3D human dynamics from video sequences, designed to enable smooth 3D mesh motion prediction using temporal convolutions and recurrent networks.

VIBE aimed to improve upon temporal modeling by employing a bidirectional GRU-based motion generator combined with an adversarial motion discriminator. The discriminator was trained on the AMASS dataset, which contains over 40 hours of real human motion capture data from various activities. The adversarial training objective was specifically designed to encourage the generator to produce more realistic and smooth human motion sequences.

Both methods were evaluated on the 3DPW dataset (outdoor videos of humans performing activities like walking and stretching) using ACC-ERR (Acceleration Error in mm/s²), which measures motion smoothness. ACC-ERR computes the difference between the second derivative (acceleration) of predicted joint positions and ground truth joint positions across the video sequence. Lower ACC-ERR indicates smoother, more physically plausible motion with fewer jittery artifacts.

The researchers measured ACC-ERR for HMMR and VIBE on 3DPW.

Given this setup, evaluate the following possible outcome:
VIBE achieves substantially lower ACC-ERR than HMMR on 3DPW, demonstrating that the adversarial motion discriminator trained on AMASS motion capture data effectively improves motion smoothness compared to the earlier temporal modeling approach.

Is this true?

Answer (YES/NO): NO